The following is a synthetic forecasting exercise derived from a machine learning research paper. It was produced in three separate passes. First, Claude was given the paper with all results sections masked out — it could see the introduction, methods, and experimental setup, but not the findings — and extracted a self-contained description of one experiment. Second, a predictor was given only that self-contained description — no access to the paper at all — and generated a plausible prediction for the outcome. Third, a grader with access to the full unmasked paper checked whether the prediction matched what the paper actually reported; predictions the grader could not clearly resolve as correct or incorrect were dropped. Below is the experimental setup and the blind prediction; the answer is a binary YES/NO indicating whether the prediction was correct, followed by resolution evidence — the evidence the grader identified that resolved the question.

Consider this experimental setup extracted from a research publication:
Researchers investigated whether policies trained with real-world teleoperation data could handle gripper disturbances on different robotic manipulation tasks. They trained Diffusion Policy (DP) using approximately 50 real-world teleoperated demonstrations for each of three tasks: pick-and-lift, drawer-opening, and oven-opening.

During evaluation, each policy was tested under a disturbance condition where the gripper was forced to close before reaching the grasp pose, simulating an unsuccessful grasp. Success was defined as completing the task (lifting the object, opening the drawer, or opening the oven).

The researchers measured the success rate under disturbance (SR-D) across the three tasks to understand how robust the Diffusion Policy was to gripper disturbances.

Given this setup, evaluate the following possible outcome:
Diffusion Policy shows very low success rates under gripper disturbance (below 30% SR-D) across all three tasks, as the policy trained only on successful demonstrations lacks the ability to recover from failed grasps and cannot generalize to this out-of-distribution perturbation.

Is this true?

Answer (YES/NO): YES